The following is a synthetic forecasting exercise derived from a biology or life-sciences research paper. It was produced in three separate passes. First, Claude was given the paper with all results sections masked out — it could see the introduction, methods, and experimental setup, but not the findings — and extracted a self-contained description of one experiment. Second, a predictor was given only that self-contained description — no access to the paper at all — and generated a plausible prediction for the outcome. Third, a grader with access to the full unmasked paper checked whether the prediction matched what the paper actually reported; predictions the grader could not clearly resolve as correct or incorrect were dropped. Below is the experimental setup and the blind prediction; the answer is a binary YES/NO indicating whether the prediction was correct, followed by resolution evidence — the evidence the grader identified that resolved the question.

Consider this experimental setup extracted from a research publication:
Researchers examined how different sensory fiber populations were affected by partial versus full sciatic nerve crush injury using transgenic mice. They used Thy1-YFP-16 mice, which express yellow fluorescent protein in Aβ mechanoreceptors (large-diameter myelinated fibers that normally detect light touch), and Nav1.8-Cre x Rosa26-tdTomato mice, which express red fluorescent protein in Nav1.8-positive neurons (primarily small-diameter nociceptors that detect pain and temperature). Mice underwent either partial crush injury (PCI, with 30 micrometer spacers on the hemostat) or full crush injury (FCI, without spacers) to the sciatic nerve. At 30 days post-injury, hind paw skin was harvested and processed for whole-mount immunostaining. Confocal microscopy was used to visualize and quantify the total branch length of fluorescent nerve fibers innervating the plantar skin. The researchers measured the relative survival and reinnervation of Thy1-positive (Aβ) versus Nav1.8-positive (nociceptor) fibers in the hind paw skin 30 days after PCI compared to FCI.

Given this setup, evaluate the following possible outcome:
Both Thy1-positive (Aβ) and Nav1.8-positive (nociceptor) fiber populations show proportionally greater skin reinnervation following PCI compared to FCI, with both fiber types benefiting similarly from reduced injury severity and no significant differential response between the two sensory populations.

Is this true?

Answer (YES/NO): NO